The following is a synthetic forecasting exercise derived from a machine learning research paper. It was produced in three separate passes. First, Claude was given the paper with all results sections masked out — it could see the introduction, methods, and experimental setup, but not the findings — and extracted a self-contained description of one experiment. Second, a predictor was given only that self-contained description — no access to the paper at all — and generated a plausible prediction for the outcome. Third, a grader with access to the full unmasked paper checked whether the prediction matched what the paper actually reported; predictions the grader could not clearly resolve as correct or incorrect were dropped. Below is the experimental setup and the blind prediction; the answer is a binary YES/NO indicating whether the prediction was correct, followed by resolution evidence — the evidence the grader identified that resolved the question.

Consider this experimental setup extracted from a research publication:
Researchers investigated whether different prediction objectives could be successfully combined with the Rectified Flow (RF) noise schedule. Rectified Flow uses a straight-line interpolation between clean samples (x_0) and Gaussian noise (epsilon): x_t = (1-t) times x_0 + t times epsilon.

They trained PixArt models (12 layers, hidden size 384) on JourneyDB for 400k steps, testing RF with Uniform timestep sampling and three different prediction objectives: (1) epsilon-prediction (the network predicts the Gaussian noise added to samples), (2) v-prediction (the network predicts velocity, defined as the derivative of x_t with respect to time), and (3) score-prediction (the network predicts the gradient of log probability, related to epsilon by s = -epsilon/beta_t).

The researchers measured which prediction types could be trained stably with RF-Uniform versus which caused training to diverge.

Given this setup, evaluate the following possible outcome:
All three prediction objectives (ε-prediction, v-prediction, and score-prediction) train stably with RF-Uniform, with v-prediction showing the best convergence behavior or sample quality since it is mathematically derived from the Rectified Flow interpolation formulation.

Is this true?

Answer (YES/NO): NO